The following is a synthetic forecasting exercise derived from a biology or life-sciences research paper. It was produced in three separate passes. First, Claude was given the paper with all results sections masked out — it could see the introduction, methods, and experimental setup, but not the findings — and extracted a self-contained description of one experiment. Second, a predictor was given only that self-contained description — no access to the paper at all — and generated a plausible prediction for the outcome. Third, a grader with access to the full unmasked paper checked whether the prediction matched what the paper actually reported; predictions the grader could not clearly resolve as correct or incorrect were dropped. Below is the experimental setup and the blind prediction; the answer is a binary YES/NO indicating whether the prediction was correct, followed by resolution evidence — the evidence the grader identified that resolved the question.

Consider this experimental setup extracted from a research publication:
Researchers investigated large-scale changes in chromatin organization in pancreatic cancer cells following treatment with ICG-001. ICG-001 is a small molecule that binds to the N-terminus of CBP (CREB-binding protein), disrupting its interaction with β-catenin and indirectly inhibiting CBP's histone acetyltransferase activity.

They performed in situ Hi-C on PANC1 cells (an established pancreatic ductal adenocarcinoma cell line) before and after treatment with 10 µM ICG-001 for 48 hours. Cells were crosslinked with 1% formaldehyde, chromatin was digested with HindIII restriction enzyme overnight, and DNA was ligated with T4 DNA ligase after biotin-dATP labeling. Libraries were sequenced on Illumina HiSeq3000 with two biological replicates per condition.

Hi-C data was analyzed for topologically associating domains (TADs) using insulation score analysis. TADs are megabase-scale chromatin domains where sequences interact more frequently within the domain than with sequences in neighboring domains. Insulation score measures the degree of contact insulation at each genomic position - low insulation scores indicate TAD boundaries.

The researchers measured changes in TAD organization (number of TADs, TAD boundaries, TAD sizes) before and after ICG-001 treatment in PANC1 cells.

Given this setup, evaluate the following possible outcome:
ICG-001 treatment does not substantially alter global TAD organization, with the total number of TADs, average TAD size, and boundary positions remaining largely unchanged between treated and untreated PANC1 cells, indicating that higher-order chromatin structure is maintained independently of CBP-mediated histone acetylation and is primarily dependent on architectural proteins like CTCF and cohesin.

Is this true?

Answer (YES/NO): NO